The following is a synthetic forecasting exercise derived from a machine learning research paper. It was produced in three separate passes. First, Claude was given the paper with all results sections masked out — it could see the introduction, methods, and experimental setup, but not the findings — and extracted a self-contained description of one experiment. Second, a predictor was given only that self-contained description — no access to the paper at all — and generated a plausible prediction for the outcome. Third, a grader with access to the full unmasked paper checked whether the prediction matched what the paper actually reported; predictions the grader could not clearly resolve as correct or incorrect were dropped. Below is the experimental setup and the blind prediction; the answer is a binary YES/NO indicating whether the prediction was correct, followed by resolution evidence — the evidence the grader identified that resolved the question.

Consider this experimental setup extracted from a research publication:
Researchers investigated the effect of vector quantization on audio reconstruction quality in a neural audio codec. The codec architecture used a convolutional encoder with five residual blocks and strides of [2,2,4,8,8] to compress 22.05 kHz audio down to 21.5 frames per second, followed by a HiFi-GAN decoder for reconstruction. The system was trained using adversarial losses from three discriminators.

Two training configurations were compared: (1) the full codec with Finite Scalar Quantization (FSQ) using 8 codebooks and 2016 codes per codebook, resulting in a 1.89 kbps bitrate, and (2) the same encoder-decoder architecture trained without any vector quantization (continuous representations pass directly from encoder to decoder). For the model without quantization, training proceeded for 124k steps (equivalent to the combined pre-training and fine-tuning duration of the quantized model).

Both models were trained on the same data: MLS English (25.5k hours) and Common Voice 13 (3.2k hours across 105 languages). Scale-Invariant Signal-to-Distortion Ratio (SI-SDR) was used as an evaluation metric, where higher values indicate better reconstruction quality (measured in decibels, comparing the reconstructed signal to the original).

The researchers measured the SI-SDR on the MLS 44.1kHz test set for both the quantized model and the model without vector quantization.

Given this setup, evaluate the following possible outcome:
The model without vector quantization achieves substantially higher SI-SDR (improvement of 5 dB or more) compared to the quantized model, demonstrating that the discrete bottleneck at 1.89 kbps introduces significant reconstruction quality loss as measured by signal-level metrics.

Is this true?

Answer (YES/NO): NO